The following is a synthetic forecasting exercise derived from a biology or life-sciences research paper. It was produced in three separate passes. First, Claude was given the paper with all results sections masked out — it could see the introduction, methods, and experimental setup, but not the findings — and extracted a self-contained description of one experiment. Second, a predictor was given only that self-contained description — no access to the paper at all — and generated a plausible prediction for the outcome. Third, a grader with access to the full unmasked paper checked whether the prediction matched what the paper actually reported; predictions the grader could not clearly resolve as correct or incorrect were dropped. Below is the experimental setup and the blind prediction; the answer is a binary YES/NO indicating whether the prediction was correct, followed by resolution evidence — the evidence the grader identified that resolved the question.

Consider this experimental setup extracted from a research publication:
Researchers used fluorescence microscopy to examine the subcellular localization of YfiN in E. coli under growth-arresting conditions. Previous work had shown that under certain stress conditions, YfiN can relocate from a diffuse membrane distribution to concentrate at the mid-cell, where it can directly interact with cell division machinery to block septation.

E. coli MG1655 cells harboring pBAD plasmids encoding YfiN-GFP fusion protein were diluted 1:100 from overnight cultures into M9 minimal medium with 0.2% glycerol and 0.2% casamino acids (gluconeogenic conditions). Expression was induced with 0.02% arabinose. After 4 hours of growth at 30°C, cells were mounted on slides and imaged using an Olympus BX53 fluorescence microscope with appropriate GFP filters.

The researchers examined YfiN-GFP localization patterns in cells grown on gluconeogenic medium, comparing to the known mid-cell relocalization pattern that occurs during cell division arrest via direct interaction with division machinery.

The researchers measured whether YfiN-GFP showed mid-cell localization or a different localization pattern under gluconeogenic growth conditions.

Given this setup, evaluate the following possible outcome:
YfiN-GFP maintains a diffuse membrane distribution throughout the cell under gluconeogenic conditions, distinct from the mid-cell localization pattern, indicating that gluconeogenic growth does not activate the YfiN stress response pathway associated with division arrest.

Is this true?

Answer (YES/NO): NO